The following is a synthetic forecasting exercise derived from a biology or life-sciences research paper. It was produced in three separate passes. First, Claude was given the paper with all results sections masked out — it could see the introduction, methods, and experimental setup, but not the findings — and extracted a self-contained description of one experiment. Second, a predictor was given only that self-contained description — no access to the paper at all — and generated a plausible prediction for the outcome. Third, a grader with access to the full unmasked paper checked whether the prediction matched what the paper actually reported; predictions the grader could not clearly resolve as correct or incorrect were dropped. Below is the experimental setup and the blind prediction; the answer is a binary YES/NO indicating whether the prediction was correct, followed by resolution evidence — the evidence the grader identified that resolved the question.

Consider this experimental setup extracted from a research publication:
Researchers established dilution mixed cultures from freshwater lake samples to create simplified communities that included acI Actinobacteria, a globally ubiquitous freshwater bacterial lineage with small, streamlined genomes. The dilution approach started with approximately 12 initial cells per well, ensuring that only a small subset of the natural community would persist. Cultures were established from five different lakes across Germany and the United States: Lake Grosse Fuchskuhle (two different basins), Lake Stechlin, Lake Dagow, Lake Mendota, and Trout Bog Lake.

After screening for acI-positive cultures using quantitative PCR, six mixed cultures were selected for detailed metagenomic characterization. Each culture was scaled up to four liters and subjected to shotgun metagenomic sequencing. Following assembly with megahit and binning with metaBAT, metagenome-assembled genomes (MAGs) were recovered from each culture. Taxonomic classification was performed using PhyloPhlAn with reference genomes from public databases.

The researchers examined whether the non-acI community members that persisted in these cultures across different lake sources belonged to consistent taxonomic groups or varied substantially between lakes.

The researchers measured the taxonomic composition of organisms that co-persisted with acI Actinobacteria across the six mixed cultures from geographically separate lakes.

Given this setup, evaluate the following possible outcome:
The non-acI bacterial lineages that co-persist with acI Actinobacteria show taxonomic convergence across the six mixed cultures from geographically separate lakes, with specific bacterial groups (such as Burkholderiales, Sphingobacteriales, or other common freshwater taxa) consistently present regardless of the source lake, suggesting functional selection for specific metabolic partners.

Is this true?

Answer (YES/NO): NO